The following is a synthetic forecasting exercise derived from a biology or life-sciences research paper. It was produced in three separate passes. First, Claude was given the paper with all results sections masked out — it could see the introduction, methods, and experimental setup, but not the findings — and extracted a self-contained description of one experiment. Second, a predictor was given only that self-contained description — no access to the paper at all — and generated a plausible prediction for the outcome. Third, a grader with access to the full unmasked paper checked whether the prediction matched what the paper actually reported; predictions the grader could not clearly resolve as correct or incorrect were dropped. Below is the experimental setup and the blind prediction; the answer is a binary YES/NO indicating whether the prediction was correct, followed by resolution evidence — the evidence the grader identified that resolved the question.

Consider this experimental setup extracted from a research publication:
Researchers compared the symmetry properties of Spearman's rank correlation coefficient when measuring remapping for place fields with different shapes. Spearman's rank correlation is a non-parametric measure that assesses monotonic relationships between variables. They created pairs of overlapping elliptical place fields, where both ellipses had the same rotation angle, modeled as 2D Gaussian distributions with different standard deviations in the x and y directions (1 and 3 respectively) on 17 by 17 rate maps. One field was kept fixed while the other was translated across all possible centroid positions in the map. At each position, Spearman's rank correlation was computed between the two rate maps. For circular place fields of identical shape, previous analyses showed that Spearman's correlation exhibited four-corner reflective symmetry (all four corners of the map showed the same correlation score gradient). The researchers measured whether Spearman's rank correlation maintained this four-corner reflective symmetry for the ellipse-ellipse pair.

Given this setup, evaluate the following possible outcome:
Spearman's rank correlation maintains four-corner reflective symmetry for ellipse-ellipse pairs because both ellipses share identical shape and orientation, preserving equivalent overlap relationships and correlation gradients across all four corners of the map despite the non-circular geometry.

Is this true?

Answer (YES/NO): NO